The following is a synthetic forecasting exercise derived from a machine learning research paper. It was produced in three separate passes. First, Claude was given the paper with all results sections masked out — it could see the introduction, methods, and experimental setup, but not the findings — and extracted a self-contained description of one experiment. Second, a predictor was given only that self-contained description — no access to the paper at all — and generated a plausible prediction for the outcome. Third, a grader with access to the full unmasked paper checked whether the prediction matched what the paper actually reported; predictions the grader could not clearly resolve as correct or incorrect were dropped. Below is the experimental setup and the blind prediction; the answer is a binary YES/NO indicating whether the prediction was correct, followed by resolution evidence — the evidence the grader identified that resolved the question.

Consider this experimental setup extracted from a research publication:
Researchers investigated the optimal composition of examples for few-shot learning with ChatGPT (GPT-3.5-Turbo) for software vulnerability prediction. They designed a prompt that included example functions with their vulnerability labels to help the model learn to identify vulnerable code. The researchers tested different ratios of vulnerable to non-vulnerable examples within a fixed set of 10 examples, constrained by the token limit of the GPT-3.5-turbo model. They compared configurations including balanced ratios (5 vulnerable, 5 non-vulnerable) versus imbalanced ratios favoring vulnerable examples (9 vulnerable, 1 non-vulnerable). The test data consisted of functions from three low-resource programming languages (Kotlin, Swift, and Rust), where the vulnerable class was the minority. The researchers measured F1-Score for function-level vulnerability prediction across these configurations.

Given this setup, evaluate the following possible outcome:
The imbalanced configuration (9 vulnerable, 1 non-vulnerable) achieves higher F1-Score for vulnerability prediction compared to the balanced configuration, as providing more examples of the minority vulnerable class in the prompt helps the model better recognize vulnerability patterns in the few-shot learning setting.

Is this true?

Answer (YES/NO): YES